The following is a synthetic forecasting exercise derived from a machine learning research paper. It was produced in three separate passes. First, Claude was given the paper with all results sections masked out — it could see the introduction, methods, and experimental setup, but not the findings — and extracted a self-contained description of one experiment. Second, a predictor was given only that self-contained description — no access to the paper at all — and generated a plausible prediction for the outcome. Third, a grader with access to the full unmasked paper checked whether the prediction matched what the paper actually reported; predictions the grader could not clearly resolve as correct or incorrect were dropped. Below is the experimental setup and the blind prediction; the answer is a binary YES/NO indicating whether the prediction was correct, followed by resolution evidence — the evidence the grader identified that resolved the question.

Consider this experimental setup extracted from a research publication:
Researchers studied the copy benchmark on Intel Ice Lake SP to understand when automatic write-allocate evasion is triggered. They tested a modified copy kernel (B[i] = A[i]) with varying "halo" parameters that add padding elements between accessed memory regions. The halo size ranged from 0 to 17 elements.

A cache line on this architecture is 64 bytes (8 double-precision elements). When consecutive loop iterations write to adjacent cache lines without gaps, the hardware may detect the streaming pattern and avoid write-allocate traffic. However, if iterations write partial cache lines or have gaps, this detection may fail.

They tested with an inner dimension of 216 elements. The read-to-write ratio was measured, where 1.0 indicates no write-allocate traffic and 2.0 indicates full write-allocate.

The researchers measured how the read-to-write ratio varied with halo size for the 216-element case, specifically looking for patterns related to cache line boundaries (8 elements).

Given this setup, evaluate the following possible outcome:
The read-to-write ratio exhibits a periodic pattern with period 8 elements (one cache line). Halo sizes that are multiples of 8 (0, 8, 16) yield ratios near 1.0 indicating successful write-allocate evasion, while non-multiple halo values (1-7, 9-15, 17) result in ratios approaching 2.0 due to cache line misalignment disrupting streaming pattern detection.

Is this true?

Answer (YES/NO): NO